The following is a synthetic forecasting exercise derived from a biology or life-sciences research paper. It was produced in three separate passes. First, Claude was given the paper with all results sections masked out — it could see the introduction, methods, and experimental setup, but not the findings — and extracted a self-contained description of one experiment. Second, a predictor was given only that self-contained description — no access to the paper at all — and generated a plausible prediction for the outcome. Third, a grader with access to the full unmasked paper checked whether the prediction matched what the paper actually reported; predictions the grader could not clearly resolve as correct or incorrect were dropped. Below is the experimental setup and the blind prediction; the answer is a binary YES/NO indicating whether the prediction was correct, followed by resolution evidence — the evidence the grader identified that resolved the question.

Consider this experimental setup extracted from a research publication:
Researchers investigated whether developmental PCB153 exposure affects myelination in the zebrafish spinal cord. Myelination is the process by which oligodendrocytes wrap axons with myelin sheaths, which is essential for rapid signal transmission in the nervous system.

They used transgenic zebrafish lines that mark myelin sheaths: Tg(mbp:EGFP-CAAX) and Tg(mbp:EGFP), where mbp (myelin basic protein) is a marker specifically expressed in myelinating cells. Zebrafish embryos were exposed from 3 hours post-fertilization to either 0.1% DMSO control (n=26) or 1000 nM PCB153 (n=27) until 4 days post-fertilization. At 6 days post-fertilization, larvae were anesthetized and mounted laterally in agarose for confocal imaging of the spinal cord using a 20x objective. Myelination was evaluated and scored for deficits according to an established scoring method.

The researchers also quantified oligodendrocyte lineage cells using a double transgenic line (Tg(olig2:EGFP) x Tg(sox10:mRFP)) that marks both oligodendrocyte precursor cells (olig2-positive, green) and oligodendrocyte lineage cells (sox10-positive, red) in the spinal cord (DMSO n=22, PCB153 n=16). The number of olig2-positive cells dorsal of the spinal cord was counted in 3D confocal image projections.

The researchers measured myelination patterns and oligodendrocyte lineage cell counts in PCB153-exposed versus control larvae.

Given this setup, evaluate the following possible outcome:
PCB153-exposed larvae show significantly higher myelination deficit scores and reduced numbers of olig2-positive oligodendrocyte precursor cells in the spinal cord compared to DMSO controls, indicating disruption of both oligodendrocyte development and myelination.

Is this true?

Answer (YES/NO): NO